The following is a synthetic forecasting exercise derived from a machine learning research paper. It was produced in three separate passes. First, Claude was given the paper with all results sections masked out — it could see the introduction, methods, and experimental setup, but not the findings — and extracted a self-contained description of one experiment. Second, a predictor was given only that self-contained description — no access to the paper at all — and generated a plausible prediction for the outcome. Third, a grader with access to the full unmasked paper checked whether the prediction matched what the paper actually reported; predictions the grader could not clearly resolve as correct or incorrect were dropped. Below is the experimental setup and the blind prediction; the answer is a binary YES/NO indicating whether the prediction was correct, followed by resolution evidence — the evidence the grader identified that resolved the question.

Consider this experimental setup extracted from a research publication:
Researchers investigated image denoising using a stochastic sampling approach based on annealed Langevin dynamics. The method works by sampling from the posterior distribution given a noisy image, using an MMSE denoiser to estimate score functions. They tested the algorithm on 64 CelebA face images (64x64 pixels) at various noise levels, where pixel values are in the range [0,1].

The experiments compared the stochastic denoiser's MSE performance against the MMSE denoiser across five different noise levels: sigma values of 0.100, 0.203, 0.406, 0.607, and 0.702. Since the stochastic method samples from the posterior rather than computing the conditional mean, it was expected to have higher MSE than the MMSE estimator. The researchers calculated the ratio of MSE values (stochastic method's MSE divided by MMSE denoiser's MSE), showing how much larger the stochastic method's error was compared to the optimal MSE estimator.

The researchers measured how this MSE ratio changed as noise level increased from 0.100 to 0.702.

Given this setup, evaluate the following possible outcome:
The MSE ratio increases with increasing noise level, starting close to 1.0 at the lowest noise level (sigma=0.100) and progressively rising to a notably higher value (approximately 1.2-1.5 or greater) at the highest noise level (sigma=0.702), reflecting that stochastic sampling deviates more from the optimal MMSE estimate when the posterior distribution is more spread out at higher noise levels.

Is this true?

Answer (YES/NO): NO